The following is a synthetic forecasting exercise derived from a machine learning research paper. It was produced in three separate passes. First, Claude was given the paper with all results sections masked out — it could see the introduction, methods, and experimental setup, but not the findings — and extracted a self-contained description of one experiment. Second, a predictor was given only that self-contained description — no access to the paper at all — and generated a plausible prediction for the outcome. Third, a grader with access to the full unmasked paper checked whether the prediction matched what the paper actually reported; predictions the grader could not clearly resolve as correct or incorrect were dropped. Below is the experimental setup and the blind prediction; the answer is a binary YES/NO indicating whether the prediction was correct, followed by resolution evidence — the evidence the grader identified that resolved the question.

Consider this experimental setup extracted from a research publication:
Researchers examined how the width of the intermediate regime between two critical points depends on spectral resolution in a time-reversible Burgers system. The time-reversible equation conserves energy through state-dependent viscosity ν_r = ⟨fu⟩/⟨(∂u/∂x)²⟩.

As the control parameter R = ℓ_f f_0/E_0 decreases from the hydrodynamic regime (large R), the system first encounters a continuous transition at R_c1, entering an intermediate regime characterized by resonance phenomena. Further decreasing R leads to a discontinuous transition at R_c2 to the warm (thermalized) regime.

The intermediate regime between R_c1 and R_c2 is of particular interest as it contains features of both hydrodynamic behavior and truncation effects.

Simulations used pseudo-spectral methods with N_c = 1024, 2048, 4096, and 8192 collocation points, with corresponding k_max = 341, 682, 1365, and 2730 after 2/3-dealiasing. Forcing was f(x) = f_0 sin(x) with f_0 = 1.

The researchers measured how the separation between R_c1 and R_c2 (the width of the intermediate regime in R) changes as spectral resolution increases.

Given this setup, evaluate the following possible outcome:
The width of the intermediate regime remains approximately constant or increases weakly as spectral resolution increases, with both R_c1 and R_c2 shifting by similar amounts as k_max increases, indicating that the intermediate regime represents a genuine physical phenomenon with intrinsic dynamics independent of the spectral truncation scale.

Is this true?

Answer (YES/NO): NO